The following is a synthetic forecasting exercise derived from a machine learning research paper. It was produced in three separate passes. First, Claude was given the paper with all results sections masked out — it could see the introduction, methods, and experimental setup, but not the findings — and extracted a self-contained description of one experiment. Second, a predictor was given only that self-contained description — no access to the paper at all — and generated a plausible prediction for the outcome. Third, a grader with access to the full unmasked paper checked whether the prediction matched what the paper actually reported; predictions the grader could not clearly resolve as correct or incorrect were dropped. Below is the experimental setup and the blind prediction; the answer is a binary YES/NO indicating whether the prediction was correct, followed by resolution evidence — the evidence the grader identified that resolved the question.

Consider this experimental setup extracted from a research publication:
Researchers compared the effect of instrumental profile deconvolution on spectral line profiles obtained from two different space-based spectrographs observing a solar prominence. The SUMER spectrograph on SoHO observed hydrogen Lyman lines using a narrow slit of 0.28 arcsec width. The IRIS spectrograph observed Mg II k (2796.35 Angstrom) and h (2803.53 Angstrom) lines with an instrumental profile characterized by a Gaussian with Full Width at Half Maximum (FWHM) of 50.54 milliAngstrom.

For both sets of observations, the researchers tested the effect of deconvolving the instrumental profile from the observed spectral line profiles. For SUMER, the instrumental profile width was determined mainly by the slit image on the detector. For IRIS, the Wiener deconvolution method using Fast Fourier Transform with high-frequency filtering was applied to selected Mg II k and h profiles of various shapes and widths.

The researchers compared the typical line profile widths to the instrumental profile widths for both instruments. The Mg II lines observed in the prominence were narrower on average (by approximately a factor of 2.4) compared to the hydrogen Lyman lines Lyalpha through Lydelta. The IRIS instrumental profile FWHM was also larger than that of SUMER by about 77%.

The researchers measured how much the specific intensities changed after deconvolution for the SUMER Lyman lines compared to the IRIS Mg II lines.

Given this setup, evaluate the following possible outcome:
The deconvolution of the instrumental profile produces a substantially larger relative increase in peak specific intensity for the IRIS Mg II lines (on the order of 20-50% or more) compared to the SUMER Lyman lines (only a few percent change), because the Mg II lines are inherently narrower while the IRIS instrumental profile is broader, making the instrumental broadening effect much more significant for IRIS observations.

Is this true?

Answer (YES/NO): NO